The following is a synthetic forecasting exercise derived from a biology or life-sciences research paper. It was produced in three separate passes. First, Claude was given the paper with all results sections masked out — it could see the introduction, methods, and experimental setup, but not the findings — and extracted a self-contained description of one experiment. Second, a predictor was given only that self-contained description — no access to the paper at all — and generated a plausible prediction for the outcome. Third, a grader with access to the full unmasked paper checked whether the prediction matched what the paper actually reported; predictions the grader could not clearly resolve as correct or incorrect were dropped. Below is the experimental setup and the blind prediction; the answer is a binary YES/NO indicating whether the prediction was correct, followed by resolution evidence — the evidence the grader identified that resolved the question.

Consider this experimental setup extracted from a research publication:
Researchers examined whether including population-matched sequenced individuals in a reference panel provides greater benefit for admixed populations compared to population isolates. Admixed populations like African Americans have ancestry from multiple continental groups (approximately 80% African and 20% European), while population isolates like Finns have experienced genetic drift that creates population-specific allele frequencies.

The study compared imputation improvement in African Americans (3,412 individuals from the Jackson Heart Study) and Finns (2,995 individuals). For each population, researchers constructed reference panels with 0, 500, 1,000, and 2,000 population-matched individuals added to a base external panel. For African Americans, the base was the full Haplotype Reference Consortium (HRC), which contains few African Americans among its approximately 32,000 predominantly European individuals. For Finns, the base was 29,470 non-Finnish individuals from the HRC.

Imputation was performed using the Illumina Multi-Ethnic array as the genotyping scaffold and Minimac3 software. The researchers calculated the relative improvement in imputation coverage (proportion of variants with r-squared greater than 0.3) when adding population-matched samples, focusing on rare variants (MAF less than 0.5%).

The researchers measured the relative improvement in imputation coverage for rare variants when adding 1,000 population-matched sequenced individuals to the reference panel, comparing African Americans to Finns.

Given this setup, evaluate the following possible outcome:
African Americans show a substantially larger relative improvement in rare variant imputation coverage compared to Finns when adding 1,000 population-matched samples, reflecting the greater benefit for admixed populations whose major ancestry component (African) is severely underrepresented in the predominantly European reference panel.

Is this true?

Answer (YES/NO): YES